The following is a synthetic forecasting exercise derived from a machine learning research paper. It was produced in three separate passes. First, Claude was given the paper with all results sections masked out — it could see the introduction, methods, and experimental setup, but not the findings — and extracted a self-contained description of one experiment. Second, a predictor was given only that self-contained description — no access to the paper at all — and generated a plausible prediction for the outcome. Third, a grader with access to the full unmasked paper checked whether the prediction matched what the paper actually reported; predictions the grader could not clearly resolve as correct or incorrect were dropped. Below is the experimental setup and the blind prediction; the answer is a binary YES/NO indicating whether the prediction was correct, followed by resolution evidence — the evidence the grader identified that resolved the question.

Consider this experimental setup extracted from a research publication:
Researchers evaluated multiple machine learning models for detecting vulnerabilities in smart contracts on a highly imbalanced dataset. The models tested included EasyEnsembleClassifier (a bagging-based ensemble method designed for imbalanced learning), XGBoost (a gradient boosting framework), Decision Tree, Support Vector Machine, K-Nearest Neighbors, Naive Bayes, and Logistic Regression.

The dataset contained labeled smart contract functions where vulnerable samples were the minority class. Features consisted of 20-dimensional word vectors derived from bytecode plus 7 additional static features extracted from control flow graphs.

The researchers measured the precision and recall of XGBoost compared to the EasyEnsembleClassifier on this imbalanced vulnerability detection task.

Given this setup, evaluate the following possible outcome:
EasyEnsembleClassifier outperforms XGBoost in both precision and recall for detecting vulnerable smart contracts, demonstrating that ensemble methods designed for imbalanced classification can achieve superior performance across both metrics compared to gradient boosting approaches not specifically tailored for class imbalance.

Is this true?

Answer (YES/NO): NO